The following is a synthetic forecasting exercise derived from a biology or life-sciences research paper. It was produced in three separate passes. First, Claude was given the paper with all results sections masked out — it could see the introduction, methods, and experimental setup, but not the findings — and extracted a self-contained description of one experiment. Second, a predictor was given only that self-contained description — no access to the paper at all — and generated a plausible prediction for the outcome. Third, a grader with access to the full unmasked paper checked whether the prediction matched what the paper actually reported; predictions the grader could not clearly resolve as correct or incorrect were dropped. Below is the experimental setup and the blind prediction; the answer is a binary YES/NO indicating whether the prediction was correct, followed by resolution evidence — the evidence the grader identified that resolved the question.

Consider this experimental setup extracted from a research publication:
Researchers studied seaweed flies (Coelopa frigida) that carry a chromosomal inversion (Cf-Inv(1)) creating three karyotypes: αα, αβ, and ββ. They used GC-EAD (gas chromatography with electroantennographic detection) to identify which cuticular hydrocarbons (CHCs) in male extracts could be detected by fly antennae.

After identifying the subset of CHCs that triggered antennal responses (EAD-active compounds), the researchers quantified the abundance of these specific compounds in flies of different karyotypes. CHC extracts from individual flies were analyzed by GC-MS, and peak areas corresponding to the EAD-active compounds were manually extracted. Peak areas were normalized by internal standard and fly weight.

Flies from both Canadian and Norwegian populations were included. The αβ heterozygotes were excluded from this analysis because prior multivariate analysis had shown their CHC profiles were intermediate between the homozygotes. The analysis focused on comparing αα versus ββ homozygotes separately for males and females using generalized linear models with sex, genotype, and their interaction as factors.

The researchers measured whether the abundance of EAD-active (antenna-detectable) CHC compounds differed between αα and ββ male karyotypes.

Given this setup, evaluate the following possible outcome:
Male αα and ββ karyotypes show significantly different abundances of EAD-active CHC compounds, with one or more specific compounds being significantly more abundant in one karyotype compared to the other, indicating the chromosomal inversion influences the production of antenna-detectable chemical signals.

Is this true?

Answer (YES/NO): YES